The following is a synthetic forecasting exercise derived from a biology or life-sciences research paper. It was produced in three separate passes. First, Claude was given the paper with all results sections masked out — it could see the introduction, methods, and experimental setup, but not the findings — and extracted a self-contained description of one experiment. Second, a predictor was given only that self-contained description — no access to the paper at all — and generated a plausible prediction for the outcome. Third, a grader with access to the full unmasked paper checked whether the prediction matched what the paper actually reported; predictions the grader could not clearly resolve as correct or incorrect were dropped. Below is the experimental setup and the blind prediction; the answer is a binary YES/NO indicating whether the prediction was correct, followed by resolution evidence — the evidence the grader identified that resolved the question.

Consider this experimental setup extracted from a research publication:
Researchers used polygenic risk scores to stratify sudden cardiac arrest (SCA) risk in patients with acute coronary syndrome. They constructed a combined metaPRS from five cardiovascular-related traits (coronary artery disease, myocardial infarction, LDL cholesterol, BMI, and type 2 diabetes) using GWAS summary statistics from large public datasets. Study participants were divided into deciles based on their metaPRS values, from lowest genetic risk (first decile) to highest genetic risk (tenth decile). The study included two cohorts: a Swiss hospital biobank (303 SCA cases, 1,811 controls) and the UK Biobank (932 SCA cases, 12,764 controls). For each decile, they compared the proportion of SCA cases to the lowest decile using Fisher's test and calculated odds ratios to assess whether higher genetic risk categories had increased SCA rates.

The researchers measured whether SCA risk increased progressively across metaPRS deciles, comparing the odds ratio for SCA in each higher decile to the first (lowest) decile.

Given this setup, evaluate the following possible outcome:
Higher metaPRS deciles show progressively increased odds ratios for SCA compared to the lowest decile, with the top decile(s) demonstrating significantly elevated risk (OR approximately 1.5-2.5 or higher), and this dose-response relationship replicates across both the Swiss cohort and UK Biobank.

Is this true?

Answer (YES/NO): YES